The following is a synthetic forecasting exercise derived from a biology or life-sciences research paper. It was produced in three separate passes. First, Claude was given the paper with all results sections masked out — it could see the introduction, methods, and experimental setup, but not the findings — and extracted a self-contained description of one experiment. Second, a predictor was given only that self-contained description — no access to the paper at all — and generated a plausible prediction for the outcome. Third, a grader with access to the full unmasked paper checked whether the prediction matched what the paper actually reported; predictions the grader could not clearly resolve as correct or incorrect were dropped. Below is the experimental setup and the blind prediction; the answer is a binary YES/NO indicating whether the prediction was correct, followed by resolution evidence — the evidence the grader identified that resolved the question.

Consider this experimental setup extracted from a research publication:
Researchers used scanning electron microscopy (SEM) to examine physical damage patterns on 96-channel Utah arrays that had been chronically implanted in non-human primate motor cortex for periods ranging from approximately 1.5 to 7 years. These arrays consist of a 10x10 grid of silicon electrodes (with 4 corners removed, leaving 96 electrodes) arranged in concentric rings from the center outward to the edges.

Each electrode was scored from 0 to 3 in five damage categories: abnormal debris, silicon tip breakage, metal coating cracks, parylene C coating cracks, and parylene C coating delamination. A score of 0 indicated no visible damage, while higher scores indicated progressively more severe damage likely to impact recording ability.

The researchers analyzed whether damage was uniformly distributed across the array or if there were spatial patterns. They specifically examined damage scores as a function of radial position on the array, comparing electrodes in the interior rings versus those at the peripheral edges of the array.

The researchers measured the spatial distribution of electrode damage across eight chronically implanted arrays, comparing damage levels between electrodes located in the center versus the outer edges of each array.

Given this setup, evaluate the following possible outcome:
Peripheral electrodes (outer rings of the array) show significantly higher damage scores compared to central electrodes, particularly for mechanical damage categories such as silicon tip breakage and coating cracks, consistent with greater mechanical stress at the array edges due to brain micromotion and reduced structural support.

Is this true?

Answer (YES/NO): NO